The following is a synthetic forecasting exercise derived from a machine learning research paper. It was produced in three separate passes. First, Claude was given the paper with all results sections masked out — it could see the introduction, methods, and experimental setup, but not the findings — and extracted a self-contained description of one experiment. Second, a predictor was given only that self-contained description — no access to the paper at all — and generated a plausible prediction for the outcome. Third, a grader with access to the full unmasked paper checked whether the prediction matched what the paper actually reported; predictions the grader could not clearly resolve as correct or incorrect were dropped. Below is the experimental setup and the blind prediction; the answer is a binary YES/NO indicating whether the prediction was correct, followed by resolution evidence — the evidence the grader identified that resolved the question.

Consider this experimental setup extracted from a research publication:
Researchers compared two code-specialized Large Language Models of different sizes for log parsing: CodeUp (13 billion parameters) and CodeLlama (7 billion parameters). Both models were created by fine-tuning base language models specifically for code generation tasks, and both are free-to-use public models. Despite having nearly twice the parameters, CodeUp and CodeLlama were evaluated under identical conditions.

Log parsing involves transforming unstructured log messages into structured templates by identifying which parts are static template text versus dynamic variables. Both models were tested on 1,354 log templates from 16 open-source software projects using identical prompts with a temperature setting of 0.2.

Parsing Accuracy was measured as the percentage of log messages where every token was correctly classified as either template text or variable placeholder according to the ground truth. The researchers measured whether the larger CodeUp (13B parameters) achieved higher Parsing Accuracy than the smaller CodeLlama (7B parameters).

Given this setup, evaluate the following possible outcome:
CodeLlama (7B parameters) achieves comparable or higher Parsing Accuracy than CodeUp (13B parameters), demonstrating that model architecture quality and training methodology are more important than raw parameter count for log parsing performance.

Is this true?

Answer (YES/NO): YES